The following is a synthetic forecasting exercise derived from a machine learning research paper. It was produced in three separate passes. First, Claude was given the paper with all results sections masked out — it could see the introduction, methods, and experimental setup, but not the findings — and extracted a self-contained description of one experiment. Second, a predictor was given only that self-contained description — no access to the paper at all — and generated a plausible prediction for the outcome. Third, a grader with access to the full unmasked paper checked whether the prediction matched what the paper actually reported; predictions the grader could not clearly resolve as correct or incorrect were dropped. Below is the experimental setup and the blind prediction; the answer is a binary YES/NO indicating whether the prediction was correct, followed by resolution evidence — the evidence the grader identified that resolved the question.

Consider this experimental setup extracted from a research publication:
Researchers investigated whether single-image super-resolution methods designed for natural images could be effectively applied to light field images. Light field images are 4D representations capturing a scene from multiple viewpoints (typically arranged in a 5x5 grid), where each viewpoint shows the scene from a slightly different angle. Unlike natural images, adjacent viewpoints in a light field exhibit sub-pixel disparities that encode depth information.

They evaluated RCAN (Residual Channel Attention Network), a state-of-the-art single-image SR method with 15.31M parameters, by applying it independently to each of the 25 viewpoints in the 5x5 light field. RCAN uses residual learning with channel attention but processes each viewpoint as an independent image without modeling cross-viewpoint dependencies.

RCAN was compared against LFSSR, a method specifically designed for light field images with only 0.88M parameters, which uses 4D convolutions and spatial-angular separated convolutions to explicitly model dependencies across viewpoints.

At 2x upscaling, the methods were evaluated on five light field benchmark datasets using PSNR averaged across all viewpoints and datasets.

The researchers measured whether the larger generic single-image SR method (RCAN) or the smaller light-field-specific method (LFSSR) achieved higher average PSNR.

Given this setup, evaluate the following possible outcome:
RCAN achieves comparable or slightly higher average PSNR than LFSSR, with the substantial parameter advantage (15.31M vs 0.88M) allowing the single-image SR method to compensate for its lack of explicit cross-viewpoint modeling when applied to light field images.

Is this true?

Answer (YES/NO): NO